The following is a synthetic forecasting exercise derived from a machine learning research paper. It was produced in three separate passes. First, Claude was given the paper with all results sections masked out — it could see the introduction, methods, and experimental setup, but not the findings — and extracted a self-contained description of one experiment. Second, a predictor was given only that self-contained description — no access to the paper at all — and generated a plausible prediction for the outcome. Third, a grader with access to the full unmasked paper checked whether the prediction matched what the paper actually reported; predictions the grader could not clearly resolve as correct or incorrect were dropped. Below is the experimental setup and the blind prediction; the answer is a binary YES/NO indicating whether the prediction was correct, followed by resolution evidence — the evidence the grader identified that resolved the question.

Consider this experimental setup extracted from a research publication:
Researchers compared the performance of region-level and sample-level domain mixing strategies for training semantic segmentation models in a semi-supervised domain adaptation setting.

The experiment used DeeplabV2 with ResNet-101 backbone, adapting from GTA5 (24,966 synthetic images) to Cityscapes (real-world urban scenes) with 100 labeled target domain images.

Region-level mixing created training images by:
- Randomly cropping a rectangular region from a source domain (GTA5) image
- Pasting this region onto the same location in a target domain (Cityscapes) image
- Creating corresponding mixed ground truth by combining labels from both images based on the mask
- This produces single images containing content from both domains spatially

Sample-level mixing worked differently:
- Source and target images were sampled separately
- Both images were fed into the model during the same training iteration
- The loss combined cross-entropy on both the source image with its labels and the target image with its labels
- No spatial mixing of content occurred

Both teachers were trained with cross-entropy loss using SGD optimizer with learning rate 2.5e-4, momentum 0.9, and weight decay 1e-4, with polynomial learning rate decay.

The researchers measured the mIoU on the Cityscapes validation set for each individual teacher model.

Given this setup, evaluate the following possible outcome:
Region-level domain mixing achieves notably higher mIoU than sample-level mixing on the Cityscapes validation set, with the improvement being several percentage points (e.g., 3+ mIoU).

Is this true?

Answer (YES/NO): NO